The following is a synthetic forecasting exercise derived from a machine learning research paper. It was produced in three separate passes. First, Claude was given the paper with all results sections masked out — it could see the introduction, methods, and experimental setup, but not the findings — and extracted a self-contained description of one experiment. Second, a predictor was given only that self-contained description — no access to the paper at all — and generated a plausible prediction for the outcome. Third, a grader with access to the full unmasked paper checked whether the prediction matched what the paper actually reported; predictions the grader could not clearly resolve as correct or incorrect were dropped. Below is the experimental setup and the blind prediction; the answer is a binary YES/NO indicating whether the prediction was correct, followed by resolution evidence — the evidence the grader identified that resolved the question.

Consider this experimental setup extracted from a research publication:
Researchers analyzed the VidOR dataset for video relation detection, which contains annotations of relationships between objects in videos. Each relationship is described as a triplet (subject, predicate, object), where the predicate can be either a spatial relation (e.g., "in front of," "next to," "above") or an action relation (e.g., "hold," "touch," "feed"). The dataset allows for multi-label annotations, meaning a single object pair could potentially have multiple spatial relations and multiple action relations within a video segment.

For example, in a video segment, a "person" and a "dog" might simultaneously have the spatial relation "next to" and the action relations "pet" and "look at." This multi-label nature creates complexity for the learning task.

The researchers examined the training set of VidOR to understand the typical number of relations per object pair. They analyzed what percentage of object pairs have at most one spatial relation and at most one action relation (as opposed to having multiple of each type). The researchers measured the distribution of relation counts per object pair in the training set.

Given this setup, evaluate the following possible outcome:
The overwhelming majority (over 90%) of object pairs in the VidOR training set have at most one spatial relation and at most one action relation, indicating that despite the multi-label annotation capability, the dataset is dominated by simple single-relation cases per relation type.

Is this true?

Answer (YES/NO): YES